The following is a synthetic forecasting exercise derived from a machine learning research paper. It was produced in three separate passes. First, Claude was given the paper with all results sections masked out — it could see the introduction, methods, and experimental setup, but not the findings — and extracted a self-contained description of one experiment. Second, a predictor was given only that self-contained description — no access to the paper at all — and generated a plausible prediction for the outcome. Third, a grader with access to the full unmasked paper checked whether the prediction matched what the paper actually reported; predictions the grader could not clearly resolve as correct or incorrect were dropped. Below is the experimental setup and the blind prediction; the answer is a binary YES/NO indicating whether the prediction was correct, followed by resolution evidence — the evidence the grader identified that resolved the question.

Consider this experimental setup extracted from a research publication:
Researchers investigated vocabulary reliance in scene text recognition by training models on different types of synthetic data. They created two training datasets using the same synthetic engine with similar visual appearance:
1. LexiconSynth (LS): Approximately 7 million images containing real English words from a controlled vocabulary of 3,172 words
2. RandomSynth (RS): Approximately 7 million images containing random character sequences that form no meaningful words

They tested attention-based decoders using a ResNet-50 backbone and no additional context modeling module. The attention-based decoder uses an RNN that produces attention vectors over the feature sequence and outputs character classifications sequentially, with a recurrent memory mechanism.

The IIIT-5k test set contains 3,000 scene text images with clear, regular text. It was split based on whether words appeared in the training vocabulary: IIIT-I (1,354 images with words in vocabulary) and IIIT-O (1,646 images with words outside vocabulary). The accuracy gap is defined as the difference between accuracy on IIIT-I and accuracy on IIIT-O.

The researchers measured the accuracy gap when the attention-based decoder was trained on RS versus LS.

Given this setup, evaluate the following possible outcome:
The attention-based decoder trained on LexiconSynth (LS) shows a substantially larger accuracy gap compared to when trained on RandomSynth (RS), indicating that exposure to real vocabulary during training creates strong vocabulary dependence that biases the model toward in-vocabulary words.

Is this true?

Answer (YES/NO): YES